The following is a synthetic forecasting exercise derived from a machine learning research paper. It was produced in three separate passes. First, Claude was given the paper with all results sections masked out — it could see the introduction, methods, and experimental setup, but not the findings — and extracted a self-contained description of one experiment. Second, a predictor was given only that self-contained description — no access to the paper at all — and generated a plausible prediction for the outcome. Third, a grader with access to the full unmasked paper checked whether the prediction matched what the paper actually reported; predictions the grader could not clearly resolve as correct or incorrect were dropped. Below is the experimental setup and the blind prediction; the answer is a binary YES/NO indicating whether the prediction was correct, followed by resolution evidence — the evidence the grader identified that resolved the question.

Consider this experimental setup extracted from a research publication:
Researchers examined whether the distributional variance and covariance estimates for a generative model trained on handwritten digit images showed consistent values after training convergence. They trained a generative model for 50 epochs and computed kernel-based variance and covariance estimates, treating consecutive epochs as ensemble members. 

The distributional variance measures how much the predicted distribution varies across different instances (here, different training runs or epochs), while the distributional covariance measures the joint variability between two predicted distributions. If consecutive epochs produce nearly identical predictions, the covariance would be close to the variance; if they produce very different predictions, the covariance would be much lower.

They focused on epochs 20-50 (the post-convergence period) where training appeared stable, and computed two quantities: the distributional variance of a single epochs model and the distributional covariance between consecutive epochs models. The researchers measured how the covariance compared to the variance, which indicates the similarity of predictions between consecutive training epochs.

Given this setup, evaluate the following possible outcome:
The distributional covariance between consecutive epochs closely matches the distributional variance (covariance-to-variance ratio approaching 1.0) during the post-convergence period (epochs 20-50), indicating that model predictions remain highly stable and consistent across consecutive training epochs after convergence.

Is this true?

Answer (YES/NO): YES